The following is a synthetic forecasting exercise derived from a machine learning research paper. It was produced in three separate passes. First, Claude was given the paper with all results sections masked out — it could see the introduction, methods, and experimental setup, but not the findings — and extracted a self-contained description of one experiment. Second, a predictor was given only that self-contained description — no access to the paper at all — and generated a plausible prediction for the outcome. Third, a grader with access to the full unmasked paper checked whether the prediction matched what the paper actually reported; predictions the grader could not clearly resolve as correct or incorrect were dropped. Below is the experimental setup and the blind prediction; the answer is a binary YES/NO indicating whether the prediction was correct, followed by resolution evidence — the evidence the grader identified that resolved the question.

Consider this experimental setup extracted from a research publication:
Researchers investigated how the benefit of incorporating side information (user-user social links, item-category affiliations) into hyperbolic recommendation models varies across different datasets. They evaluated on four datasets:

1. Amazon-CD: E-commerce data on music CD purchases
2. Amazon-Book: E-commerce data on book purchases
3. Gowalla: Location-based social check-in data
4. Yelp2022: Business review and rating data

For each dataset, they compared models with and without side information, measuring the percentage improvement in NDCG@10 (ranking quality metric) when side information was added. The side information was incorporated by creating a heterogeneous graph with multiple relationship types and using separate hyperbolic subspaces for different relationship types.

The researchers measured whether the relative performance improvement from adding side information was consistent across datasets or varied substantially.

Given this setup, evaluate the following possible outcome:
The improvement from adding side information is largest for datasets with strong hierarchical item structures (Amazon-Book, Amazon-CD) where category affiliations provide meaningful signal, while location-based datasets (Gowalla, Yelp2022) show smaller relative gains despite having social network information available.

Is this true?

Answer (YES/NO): NO